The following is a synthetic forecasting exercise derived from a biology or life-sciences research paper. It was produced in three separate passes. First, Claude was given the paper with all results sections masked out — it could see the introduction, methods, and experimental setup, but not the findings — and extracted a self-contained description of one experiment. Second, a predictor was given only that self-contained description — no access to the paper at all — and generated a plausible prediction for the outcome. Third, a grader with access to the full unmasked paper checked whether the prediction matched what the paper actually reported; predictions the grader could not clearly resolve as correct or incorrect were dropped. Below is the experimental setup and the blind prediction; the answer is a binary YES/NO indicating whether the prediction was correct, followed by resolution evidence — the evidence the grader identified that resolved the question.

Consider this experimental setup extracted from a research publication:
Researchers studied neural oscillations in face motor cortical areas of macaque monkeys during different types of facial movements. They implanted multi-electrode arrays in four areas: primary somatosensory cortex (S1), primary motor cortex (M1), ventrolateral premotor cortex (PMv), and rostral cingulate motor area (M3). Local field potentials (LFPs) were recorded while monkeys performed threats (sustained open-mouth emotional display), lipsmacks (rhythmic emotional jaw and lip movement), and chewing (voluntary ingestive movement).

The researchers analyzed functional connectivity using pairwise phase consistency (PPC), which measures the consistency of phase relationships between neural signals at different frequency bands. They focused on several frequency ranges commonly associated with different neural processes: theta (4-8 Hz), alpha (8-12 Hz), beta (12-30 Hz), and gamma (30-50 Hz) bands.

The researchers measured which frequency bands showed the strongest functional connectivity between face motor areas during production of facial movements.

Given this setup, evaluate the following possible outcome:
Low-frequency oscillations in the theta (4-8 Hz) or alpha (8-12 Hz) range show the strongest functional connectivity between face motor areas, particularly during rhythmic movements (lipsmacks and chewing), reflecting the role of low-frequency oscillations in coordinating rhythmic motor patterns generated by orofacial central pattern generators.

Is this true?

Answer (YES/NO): NO